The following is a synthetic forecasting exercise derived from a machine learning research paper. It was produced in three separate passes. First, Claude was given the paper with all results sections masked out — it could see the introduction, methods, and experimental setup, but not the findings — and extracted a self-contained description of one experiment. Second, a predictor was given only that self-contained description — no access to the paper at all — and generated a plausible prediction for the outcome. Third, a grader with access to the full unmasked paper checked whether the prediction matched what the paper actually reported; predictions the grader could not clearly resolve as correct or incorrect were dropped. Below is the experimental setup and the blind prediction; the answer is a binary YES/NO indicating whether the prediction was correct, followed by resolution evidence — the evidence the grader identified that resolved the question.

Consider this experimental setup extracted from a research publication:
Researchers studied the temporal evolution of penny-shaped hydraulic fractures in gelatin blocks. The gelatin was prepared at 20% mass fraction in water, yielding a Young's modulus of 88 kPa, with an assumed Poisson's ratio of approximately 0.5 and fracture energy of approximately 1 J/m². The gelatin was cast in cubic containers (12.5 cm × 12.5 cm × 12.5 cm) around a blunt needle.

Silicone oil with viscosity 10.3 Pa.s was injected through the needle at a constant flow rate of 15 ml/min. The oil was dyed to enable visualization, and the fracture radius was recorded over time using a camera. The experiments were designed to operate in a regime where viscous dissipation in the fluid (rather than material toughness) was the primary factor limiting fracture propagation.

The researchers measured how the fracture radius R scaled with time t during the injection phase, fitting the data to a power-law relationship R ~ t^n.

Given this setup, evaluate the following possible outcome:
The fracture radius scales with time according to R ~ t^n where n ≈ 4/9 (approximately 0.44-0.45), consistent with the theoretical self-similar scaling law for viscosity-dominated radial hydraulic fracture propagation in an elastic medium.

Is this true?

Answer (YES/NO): YES